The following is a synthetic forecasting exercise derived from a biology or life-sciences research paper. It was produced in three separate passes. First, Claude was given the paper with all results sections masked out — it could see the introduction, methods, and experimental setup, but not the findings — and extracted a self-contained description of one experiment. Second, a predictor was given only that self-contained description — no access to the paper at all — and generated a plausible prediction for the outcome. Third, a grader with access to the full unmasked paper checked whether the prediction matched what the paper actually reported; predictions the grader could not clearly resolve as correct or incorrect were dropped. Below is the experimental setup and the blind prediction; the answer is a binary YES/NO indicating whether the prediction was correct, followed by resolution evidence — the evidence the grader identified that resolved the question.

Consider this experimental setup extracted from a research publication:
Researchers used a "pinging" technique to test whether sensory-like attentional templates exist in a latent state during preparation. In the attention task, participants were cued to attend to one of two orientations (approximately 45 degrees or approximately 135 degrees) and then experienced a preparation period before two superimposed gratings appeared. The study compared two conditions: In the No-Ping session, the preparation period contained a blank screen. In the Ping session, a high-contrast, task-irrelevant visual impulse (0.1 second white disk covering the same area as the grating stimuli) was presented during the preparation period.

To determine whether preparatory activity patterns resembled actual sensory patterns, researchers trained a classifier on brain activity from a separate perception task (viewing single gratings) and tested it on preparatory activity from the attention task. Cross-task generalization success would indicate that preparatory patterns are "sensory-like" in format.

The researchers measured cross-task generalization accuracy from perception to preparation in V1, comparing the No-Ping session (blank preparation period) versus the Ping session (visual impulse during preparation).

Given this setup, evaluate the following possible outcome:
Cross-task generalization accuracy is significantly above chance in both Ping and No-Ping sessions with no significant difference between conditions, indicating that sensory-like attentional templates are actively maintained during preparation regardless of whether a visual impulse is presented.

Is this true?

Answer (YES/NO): NO